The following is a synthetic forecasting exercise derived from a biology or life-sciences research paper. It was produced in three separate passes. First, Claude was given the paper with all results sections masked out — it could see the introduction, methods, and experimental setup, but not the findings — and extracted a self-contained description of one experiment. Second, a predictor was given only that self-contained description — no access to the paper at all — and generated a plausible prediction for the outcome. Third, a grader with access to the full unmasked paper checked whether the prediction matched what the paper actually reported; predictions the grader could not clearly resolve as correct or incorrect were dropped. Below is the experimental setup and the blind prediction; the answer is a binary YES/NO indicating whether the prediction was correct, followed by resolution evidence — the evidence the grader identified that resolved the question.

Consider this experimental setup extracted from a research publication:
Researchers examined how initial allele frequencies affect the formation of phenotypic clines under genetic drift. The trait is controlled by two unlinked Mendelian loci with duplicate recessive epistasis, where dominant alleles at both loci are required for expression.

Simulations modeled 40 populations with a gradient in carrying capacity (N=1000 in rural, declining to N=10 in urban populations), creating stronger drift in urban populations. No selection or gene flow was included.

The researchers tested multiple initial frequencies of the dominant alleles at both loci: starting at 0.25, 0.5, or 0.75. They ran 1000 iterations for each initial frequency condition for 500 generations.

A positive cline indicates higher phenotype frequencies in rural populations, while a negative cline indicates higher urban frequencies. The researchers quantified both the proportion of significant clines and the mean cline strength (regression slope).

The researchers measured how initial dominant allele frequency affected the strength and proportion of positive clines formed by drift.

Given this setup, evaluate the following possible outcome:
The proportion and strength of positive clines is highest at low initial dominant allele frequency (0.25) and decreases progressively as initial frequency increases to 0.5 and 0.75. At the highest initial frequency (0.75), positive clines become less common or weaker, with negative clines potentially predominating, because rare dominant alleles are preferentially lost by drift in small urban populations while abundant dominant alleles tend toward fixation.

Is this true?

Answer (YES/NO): NO